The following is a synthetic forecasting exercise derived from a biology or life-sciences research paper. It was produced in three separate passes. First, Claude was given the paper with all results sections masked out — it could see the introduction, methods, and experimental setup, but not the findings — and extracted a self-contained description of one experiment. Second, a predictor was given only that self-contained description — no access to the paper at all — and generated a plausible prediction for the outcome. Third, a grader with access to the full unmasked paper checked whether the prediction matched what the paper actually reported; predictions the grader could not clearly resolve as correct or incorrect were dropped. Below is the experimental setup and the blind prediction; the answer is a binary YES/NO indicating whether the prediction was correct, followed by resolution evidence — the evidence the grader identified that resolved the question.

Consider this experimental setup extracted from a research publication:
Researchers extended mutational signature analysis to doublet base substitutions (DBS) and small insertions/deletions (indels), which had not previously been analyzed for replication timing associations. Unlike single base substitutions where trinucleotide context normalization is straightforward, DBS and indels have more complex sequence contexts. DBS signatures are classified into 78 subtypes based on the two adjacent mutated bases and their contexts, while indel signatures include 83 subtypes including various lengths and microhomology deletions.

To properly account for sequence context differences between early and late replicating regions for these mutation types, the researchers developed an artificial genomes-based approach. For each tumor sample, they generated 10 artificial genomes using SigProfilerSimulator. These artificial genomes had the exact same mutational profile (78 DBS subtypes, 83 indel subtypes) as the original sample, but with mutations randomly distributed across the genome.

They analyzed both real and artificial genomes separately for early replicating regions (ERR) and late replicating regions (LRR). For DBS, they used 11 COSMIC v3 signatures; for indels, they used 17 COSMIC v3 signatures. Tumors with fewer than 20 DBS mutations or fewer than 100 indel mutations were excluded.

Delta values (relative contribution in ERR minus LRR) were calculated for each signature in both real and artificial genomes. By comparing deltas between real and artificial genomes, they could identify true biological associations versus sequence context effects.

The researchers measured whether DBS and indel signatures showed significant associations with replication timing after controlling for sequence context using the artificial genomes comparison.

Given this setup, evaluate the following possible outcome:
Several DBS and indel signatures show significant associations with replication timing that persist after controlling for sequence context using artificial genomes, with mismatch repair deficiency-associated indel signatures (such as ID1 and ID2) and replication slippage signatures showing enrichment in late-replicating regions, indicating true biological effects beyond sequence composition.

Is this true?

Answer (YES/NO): NO